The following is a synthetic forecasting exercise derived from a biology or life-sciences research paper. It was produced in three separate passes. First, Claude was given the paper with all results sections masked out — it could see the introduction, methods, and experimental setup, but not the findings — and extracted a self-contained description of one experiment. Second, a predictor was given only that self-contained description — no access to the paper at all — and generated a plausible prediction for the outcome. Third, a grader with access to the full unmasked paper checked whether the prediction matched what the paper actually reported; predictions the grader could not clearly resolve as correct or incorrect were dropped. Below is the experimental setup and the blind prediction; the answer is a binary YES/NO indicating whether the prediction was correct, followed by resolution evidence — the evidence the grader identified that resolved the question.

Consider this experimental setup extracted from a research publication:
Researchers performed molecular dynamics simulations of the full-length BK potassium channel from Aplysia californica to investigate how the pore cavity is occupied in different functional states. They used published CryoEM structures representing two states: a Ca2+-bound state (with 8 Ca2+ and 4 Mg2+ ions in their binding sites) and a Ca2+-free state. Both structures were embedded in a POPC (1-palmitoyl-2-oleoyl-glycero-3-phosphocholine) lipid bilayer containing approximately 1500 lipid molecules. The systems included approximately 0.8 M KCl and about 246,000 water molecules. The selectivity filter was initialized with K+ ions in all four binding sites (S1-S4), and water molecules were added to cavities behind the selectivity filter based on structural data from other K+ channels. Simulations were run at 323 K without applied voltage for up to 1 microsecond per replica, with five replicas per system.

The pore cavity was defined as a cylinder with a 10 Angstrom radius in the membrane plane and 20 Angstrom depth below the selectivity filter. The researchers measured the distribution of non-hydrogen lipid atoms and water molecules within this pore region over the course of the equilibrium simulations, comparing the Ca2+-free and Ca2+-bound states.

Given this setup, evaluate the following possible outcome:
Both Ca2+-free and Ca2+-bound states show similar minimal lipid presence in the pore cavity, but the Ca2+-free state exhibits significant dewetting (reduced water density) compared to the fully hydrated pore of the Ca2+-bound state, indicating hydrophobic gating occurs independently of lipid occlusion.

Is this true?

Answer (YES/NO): NO